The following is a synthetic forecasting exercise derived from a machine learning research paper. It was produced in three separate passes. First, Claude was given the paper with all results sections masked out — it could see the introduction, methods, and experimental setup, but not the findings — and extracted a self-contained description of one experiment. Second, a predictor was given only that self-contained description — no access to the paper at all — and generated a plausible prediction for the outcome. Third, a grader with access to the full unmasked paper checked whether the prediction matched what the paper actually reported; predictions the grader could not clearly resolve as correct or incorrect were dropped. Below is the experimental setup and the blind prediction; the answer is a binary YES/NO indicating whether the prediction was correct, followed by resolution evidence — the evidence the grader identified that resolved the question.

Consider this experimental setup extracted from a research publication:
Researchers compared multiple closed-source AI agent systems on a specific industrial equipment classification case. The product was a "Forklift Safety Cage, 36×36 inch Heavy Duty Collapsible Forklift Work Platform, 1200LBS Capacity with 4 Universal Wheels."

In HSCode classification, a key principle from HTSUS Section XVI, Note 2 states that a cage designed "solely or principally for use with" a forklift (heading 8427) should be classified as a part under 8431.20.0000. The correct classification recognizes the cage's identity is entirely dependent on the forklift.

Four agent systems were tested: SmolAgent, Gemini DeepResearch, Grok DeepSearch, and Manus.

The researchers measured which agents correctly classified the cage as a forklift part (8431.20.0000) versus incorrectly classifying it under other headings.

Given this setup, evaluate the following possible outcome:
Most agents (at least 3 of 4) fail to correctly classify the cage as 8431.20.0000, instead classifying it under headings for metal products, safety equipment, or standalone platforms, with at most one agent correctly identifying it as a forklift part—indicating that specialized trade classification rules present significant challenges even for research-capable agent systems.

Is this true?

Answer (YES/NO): YES